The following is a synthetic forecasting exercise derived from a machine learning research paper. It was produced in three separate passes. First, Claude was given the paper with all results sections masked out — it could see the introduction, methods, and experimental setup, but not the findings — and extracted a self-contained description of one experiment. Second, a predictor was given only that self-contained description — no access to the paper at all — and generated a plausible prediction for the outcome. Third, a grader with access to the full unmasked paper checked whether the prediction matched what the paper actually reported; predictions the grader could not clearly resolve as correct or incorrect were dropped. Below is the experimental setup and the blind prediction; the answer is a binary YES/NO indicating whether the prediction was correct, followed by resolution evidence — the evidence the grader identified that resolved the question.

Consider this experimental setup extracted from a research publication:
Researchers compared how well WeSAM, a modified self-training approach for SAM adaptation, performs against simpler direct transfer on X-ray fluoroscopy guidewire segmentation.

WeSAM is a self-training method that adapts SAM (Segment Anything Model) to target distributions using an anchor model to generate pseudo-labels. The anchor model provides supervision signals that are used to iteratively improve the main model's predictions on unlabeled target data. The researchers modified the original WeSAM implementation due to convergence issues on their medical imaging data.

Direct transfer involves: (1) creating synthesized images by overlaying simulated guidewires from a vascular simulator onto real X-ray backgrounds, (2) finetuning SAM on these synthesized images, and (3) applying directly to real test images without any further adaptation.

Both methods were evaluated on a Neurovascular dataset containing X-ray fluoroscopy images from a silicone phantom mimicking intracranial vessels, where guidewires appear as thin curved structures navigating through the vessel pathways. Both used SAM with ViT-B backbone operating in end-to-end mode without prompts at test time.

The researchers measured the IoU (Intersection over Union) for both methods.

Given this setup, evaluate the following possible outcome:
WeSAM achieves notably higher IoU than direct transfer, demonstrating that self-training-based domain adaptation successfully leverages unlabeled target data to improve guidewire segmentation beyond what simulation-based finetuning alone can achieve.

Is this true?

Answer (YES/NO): YES